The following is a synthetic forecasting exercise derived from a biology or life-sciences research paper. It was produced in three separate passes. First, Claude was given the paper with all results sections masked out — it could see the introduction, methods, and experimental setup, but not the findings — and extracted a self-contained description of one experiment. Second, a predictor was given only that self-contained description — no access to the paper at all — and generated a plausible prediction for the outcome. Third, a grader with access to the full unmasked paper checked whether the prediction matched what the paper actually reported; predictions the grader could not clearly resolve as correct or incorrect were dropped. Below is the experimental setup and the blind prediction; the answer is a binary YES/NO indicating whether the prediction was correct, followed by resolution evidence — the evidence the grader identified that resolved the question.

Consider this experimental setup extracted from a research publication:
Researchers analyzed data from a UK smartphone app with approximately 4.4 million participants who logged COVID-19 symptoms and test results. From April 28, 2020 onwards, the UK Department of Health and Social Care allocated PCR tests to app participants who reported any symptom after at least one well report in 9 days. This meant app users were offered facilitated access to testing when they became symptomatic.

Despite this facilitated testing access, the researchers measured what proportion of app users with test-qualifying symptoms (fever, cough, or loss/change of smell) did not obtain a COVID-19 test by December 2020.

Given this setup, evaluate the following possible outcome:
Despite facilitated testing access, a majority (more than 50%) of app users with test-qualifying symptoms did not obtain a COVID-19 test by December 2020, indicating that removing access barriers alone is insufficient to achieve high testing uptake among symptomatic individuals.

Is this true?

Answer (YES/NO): NO